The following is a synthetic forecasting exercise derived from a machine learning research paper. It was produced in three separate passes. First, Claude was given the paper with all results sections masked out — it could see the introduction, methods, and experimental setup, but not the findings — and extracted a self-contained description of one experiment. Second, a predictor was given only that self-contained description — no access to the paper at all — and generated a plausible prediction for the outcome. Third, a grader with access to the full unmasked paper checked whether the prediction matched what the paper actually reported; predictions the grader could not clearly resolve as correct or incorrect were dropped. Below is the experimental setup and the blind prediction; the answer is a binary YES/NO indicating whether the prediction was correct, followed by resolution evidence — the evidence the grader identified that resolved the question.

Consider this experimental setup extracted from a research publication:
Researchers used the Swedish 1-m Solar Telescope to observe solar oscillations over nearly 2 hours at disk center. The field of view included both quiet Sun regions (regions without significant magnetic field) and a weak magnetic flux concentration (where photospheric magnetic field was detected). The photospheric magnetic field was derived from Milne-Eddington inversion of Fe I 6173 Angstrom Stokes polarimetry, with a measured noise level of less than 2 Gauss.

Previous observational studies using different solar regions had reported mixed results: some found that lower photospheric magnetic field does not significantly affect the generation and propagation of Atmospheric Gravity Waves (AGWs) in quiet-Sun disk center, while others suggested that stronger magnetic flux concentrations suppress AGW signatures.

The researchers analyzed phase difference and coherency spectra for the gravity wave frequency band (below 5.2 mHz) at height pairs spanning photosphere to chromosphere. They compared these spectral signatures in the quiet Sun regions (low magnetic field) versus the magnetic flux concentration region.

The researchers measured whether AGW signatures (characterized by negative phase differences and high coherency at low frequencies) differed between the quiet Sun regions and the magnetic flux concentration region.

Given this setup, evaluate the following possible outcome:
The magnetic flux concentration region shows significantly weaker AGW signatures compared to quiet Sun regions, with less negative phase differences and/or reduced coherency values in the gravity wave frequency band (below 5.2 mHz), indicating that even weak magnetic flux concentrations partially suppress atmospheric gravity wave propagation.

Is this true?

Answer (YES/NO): NO